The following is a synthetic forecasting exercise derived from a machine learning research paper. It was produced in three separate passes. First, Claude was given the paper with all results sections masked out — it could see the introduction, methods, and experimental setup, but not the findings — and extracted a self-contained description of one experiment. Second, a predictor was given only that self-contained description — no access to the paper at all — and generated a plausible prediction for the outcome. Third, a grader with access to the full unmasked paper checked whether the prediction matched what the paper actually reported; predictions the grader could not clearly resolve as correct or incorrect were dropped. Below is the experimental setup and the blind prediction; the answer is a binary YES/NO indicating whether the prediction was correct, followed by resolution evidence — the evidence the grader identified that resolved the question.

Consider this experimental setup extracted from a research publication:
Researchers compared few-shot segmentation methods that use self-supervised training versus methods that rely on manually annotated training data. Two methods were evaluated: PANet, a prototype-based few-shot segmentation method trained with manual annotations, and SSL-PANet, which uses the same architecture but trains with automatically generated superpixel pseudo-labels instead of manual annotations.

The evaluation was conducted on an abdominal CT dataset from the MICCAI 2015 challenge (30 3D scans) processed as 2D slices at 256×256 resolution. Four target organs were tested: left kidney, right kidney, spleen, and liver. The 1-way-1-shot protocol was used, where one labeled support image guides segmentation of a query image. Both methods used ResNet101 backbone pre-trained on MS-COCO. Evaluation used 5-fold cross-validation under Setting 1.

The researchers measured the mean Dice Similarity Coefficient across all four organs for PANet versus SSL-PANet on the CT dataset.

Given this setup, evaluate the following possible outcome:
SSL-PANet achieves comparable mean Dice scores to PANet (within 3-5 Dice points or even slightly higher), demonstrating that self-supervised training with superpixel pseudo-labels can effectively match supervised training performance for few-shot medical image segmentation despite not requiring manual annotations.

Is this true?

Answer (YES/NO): NO